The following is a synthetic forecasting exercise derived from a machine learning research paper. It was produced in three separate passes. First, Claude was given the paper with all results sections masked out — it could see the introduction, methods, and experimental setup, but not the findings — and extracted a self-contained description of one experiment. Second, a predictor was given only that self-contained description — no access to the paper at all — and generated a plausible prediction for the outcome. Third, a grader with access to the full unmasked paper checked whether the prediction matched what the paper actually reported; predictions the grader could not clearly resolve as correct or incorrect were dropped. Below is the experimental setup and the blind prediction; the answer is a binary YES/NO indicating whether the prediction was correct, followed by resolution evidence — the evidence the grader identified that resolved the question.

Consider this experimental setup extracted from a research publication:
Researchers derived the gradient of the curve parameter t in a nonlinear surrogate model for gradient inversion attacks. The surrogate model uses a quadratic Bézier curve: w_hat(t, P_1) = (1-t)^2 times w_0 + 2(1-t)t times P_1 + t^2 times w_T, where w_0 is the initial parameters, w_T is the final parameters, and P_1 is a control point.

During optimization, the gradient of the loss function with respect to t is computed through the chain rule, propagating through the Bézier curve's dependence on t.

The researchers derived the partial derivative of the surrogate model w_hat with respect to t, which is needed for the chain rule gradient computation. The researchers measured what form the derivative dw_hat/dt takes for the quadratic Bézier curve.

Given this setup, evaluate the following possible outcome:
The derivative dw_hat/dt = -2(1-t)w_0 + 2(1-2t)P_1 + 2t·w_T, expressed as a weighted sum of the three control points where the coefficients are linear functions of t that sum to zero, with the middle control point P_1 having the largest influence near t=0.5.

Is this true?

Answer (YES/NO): NO